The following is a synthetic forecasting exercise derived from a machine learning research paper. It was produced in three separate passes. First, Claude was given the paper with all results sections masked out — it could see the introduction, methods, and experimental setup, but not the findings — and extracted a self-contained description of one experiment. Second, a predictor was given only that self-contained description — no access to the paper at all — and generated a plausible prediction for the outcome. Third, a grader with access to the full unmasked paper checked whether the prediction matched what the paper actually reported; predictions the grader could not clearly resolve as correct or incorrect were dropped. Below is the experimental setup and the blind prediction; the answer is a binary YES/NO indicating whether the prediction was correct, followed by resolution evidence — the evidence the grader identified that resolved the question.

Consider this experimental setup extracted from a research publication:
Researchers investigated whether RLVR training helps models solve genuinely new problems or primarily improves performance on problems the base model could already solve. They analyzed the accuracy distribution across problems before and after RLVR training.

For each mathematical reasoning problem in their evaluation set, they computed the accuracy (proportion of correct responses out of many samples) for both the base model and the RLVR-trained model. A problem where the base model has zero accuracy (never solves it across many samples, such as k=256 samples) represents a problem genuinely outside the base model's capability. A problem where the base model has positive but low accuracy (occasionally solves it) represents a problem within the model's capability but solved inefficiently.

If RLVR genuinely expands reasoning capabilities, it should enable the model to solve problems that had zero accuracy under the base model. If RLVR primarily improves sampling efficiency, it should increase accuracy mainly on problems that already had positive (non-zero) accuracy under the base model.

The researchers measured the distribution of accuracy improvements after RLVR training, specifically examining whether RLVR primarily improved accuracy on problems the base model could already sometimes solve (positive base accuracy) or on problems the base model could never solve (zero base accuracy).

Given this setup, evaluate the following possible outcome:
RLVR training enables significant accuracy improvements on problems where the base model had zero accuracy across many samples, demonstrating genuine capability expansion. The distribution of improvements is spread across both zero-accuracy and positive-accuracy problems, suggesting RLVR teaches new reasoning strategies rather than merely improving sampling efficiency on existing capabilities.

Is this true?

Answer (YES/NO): NO